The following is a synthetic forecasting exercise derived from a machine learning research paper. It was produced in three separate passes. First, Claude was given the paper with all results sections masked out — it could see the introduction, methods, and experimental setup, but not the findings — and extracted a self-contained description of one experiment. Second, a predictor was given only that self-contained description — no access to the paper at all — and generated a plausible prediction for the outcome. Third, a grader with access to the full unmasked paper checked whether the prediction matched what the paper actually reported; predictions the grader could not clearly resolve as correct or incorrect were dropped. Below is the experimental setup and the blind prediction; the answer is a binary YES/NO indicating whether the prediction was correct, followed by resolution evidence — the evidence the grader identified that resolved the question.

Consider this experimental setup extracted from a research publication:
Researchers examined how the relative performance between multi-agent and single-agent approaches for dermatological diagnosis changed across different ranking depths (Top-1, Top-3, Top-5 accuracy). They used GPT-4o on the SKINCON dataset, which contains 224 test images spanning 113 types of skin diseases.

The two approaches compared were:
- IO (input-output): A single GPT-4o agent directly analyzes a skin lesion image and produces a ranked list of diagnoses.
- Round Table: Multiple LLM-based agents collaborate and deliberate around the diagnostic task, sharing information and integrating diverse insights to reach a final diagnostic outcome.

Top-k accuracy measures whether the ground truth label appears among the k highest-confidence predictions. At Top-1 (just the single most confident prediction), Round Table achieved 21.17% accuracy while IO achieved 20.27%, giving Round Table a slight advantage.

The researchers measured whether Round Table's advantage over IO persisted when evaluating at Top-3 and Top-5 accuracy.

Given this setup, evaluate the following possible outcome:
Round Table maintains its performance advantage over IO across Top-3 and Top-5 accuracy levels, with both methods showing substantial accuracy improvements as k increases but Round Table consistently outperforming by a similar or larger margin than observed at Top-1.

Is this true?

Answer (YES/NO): NO